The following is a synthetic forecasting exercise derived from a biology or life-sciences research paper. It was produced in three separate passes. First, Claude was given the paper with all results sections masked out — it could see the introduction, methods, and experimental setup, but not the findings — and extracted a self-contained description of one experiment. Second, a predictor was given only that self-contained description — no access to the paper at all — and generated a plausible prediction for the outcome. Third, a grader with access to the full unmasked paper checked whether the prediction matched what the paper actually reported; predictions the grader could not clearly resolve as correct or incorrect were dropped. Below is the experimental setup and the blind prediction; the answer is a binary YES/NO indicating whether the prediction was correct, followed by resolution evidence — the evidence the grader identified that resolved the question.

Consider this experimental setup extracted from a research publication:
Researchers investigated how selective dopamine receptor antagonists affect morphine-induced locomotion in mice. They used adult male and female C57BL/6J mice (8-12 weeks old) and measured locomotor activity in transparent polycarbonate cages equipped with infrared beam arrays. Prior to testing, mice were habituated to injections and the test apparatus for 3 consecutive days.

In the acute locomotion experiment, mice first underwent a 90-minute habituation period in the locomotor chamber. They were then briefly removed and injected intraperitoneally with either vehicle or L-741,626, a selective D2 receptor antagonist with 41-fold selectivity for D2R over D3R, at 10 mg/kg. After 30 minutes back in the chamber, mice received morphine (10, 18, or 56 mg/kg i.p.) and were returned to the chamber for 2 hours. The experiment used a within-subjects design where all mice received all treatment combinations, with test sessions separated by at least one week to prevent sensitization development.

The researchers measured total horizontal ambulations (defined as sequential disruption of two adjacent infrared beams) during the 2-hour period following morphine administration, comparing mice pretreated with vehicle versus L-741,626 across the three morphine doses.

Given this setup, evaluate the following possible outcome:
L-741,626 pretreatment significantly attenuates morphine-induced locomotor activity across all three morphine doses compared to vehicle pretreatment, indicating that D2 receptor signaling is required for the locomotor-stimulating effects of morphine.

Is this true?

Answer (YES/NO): YES